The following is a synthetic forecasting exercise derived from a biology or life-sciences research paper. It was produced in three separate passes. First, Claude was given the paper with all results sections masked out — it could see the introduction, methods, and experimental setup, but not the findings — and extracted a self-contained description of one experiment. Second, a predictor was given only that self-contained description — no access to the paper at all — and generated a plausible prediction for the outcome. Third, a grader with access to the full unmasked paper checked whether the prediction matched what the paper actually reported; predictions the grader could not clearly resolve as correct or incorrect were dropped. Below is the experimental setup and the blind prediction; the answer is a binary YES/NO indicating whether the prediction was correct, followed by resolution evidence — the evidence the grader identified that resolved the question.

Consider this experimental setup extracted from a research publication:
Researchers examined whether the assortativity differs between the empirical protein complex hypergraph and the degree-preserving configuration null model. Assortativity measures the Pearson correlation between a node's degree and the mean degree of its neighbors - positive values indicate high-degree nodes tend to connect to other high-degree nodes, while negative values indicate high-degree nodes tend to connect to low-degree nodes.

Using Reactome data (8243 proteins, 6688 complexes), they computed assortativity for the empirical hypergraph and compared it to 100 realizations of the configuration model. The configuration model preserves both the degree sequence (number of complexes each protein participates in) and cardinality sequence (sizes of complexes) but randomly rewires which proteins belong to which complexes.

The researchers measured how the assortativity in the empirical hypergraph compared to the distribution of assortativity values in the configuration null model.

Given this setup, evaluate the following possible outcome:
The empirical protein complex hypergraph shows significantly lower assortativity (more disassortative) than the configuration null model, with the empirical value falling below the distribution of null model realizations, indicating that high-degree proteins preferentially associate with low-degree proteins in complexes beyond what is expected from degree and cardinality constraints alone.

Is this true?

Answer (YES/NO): NO